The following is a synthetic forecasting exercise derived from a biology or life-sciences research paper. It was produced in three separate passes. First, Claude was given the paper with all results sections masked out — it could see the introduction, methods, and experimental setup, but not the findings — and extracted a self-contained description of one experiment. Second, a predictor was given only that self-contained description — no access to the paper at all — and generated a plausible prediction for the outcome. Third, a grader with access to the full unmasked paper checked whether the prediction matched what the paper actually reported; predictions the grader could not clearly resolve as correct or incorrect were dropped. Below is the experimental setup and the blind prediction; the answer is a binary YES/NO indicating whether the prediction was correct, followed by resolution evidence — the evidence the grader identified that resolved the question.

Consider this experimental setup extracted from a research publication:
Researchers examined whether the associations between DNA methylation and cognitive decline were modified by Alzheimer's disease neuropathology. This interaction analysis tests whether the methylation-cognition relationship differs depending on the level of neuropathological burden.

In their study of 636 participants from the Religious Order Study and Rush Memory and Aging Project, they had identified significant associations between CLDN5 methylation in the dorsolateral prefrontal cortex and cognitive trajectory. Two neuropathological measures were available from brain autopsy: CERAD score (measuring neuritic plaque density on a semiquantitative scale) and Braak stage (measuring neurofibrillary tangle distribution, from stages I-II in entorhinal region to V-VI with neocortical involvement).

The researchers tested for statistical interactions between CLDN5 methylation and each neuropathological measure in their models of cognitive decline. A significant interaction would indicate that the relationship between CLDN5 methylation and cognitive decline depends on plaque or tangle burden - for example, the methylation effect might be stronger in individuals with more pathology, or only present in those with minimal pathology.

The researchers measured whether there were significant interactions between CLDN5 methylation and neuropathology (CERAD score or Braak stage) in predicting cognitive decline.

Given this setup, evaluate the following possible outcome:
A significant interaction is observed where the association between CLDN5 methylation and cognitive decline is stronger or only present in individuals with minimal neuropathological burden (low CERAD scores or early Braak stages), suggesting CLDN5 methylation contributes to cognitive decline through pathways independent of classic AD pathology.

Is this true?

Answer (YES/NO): NO